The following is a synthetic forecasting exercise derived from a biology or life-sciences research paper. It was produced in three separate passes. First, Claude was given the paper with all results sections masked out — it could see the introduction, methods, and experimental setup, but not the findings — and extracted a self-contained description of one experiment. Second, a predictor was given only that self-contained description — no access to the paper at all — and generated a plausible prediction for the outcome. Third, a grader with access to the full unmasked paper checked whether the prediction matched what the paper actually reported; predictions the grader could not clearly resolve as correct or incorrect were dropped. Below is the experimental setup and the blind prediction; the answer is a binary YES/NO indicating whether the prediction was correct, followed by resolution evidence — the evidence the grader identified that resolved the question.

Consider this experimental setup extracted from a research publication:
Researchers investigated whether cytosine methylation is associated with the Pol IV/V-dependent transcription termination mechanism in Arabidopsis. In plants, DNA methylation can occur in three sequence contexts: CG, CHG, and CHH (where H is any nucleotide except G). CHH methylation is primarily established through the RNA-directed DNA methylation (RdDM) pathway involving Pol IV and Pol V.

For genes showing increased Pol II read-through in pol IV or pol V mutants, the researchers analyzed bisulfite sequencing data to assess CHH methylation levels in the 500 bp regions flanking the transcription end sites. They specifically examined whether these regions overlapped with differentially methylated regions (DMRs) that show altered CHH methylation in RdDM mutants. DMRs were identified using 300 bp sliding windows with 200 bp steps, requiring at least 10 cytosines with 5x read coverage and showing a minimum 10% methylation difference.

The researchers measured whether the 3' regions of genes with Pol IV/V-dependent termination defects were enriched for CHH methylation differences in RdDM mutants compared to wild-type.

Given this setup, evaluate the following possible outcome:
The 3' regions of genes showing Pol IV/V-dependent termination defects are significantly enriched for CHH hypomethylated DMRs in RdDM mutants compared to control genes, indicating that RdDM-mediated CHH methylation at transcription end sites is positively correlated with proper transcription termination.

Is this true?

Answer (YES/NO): NO